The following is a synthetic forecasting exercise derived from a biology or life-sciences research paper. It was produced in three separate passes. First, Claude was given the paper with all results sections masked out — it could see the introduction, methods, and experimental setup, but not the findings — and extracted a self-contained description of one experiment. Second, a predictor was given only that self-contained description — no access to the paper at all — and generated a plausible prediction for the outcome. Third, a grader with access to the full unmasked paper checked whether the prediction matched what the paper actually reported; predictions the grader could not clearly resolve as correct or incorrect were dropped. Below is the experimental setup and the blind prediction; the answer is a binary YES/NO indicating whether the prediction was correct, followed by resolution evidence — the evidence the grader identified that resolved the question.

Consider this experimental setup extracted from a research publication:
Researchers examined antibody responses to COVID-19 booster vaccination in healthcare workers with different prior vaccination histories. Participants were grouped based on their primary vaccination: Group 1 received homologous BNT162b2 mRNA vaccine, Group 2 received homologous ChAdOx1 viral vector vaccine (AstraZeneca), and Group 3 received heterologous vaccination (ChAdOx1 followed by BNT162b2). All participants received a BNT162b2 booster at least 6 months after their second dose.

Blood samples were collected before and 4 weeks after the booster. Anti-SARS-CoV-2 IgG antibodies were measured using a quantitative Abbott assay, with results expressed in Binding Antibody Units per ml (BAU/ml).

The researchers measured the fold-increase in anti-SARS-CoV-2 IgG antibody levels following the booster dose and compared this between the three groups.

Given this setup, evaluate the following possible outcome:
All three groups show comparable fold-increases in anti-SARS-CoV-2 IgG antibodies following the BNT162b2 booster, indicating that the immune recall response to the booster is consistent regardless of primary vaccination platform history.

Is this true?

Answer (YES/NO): NO